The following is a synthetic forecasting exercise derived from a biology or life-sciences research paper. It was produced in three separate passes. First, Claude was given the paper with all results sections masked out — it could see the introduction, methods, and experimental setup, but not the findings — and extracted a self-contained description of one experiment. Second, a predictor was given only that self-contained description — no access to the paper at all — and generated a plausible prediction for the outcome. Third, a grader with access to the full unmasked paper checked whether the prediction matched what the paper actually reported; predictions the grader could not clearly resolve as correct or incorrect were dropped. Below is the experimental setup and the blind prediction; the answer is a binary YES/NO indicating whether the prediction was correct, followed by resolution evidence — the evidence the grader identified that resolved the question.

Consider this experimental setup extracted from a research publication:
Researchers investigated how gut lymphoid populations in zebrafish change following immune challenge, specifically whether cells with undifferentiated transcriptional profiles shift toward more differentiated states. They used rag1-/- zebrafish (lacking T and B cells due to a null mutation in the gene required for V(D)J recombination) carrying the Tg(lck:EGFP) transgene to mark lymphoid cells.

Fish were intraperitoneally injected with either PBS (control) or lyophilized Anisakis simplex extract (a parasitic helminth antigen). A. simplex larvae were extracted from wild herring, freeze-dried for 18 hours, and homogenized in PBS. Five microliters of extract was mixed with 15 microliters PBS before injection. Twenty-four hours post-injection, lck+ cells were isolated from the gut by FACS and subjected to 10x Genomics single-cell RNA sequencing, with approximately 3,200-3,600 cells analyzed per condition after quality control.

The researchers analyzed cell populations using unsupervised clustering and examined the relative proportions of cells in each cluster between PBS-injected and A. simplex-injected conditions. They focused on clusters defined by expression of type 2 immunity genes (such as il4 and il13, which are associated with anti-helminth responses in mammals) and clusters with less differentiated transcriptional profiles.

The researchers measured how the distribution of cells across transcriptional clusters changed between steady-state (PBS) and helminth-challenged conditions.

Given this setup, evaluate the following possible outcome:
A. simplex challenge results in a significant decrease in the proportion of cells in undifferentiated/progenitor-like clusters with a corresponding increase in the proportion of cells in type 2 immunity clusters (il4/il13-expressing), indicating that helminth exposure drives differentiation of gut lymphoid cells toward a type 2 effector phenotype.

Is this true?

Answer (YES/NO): NO